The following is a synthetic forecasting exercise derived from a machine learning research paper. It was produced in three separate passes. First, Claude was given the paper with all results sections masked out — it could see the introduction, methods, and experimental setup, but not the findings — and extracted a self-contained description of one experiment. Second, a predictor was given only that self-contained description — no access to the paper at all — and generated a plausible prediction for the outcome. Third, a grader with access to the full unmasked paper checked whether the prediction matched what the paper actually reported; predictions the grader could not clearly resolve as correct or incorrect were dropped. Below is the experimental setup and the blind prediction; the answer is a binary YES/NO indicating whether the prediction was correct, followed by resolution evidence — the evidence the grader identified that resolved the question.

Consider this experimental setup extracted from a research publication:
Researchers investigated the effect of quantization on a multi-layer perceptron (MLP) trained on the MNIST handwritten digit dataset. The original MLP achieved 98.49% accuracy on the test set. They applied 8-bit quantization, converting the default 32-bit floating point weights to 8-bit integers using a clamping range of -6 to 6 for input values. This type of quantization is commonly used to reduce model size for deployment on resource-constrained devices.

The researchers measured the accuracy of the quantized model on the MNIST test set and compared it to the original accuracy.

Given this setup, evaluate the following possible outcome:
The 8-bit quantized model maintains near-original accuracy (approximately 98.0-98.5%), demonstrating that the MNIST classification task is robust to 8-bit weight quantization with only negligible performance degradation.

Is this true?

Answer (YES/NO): YES